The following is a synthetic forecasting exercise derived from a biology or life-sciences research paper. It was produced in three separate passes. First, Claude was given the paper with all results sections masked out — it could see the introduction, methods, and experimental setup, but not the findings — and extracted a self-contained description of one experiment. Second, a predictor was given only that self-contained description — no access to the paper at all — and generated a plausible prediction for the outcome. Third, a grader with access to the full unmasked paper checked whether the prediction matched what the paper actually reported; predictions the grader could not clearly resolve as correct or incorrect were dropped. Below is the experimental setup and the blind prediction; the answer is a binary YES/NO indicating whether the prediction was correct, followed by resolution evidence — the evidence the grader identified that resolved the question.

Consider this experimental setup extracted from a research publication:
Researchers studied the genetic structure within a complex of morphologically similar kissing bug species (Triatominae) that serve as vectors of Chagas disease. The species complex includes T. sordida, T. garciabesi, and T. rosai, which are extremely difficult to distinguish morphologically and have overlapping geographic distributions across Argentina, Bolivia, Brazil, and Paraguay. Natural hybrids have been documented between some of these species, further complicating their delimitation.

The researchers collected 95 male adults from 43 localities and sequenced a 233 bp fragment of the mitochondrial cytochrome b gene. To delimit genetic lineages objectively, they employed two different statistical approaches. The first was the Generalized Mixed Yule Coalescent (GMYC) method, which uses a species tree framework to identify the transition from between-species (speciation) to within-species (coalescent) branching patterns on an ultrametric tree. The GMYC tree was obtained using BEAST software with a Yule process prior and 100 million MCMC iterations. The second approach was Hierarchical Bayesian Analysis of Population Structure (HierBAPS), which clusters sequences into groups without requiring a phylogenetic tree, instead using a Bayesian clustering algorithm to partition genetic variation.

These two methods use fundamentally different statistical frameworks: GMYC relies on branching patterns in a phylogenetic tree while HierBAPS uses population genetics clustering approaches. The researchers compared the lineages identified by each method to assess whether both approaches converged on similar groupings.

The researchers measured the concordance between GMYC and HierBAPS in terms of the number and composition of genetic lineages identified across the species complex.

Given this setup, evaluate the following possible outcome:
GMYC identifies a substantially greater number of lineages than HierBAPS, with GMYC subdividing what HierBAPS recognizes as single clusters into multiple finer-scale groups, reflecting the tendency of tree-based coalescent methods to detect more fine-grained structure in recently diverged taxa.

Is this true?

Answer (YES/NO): NO